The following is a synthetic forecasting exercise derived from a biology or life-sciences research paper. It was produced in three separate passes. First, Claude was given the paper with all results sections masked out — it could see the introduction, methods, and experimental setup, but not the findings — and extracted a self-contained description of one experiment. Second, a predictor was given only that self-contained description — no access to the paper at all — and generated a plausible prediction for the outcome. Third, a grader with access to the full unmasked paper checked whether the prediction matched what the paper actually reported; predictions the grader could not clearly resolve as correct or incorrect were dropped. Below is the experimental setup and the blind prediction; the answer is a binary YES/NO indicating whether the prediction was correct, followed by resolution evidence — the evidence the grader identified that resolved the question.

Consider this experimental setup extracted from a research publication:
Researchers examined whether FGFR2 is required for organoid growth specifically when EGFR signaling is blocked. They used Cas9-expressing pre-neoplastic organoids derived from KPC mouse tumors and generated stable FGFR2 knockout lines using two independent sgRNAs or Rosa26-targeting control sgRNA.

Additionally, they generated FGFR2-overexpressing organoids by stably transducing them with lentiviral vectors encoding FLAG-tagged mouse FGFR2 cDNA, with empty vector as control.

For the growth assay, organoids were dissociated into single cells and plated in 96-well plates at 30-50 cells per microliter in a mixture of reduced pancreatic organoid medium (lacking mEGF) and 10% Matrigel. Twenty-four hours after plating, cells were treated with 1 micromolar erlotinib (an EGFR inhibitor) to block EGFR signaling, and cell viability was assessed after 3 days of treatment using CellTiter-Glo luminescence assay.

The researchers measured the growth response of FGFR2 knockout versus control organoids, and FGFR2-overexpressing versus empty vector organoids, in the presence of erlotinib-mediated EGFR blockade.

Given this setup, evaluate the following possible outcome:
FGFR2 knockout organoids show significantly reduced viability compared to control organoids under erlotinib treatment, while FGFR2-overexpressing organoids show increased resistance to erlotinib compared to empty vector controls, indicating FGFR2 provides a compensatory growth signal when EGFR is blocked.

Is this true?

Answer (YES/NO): YES